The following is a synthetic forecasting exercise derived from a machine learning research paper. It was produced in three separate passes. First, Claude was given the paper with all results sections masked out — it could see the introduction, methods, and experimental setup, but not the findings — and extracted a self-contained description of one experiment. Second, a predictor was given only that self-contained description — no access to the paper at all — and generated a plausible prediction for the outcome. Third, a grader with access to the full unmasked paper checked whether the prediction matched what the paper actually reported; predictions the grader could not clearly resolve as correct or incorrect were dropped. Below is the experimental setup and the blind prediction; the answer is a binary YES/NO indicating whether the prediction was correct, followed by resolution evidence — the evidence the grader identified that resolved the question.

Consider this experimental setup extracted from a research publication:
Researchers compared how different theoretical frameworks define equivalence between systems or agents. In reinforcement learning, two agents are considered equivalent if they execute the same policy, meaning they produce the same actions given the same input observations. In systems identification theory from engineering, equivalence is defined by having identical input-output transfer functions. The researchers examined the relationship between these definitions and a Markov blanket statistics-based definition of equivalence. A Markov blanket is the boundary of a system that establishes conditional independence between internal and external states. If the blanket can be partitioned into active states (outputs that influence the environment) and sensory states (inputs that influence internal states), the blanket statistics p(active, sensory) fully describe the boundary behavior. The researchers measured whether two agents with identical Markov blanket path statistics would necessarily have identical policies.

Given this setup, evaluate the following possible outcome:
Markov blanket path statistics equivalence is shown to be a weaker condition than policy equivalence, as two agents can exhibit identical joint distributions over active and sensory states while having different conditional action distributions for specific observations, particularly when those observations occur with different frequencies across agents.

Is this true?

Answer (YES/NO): NO